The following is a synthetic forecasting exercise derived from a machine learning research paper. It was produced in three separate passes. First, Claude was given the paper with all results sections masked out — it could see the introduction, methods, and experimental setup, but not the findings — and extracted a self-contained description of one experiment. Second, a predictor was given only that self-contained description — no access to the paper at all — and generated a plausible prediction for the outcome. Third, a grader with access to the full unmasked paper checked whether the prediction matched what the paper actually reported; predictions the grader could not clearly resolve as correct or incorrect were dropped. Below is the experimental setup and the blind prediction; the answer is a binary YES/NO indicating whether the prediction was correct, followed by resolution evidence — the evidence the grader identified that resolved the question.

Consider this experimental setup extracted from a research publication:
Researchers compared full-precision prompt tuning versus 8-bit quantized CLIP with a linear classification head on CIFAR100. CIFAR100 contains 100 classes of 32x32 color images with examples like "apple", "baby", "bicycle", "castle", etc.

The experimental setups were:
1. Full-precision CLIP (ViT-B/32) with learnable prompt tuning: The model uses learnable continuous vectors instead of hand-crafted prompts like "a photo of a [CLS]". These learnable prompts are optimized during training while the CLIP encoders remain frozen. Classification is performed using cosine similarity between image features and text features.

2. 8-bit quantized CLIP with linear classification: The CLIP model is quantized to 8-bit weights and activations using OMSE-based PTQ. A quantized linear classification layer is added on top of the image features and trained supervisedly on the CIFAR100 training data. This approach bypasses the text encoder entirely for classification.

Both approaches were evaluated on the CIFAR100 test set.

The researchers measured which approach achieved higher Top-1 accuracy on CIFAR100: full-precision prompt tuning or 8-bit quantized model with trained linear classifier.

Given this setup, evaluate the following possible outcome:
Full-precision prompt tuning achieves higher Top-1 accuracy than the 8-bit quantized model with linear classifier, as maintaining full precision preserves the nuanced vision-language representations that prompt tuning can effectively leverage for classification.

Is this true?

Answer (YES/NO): NO